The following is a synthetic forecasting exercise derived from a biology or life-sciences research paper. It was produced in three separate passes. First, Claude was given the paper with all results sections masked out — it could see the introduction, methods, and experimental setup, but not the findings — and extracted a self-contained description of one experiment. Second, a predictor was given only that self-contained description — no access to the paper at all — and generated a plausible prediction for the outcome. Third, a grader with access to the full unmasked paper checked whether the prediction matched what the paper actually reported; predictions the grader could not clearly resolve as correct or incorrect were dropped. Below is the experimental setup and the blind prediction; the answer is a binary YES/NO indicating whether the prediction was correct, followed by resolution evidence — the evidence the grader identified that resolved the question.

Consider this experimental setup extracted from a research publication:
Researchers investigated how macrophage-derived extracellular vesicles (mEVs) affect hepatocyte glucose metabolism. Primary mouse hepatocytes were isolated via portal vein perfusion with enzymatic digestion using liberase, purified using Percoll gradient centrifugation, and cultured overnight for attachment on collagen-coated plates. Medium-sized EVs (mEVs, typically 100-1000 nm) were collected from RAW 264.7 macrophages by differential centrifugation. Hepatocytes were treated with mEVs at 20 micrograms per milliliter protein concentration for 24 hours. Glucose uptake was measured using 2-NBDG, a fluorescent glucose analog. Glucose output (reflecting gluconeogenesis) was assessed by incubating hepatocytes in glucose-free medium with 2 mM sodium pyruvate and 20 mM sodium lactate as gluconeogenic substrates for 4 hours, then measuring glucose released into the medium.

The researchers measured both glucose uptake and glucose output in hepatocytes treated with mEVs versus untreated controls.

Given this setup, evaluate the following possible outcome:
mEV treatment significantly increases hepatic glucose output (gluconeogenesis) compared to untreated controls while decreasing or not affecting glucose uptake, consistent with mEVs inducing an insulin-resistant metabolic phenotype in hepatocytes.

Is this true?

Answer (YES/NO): YES